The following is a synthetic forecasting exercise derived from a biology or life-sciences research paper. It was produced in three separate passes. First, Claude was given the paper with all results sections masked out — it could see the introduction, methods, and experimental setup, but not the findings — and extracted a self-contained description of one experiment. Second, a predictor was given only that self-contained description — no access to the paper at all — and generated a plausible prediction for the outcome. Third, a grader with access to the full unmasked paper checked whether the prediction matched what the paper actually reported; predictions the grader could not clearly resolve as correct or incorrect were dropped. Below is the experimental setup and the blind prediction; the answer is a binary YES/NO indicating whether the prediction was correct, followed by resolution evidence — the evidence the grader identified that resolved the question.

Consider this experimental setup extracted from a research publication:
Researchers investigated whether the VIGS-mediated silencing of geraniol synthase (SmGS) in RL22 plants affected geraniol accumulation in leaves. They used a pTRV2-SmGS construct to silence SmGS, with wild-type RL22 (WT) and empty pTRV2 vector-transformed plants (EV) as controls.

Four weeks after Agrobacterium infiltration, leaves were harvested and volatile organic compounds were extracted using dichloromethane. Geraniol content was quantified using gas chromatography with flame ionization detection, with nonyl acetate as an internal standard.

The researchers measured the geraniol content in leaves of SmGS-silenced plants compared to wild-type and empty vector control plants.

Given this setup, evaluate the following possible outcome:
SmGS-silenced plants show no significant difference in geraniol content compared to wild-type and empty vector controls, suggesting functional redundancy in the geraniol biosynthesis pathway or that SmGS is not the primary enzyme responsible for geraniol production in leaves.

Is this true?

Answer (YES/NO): NO